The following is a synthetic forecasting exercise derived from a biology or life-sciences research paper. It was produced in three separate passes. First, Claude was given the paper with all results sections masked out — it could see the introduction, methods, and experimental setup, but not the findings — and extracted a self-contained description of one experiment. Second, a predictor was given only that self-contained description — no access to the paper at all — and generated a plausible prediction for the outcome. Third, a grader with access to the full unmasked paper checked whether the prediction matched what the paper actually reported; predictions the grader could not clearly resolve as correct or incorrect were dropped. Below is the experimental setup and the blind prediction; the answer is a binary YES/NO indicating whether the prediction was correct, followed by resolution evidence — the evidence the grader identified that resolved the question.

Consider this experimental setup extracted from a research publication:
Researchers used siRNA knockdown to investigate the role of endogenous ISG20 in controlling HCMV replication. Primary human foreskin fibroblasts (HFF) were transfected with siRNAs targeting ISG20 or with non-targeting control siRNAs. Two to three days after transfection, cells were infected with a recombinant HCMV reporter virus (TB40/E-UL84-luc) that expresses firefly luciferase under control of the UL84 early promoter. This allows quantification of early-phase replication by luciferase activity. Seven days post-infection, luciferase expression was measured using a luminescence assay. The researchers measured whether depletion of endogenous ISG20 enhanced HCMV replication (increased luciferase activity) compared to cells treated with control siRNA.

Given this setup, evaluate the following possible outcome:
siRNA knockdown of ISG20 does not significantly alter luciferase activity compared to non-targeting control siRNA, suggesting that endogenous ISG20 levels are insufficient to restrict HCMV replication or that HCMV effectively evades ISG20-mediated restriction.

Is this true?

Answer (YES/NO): NO